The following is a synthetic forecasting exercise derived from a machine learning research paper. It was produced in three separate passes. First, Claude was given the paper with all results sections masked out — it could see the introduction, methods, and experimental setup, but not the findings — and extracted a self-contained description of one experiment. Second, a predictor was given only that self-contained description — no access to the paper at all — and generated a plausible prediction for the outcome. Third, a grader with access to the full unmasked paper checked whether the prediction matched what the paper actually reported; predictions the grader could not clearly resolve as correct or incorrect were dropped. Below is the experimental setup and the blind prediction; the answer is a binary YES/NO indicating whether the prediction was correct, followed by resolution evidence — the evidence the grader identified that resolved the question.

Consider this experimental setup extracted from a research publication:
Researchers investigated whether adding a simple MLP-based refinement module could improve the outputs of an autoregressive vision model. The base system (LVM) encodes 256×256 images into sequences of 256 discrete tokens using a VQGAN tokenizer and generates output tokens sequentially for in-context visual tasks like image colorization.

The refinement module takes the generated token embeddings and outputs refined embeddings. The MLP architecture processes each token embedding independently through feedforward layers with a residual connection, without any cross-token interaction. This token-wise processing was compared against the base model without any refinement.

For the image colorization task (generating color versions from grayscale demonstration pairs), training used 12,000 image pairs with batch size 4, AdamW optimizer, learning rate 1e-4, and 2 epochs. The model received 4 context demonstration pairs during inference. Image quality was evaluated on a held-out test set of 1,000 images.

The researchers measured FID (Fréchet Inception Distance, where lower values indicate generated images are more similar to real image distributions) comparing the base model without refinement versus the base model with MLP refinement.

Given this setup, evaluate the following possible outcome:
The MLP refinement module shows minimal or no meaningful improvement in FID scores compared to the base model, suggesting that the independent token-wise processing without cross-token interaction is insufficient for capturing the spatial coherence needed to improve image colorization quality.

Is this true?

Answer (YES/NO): YES